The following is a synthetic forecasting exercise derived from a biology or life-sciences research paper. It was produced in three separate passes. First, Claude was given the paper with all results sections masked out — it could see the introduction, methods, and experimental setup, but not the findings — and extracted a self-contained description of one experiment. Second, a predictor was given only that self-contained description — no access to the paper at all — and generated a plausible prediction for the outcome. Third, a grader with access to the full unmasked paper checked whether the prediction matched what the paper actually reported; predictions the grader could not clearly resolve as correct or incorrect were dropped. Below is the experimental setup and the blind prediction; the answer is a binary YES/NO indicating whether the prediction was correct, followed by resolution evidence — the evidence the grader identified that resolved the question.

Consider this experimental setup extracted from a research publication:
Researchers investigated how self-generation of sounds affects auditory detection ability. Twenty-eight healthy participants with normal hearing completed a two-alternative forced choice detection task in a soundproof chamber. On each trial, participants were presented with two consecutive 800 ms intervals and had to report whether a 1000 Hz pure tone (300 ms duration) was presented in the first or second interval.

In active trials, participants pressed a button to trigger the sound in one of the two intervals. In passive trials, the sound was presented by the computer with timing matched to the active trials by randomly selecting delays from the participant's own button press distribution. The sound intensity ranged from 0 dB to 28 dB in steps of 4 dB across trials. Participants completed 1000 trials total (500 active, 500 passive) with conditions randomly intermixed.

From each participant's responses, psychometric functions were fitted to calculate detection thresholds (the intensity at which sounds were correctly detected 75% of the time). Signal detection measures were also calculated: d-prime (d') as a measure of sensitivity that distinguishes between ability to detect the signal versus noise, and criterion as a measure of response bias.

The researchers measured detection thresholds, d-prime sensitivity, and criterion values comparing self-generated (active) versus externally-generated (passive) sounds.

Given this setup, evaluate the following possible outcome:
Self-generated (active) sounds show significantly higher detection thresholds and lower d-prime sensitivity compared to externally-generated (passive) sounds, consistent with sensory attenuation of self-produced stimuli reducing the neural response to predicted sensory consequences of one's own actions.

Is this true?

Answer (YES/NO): NO